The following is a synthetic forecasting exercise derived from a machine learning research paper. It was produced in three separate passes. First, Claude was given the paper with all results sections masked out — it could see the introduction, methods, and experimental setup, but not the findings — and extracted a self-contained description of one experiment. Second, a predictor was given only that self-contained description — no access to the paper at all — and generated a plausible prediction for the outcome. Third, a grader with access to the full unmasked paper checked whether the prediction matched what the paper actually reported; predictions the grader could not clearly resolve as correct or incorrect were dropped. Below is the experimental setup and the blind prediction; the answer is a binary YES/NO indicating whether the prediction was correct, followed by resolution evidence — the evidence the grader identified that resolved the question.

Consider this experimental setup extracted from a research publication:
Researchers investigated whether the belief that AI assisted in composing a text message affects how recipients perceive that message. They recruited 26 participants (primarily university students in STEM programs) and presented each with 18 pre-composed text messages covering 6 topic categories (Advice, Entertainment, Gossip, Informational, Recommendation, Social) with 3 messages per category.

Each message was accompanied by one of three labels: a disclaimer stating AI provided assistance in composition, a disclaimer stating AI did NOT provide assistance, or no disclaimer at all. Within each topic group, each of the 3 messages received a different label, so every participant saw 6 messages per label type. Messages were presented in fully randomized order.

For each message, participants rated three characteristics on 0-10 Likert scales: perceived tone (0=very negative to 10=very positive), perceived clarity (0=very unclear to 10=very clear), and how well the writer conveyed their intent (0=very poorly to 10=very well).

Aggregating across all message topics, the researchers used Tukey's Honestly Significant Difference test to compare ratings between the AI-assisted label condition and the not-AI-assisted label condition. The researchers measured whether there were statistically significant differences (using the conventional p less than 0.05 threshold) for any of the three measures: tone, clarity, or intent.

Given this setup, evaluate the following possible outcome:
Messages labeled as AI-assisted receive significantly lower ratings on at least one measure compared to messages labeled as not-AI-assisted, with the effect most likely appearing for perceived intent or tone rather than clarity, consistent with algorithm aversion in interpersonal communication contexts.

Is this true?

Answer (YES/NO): NO